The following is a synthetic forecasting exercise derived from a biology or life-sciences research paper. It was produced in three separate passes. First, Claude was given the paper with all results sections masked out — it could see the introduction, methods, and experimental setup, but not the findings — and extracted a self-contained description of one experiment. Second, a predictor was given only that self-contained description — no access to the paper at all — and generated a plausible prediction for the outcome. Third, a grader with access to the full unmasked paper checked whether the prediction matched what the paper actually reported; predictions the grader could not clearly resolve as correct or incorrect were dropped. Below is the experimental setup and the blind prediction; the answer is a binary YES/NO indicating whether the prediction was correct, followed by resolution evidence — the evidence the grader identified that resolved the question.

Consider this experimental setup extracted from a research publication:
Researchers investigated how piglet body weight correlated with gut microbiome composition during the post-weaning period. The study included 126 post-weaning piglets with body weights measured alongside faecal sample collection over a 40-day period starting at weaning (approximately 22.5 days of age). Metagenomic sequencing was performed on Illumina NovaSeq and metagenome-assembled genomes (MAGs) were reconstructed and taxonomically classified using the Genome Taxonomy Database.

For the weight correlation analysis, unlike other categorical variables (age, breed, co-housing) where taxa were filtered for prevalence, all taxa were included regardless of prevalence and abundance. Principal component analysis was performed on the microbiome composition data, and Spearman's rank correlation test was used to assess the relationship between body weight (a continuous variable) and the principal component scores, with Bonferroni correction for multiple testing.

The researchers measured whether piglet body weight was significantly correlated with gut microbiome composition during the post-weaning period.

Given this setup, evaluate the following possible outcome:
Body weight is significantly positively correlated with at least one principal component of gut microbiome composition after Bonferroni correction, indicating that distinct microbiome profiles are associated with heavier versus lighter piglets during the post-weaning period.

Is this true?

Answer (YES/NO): YES